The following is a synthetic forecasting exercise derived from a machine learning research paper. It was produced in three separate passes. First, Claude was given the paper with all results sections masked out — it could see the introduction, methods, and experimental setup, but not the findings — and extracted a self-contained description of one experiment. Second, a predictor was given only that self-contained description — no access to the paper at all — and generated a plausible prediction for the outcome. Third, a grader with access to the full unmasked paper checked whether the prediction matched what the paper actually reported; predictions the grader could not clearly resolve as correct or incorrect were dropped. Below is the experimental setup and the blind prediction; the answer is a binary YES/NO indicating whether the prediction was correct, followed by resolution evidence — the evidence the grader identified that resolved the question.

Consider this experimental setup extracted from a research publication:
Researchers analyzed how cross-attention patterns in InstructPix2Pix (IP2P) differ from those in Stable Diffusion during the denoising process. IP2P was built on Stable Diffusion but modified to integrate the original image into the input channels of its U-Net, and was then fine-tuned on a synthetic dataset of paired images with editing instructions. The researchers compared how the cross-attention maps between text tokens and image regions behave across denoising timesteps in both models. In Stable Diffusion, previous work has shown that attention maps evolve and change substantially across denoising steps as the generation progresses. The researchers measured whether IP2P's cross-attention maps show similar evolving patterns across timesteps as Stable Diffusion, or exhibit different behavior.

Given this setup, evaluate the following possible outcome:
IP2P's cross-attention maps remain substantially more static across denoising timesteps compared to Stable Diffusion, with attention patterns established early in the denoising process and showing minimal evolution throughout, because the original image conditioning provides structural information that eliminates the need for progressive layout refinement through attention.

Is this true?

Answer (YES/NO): YES